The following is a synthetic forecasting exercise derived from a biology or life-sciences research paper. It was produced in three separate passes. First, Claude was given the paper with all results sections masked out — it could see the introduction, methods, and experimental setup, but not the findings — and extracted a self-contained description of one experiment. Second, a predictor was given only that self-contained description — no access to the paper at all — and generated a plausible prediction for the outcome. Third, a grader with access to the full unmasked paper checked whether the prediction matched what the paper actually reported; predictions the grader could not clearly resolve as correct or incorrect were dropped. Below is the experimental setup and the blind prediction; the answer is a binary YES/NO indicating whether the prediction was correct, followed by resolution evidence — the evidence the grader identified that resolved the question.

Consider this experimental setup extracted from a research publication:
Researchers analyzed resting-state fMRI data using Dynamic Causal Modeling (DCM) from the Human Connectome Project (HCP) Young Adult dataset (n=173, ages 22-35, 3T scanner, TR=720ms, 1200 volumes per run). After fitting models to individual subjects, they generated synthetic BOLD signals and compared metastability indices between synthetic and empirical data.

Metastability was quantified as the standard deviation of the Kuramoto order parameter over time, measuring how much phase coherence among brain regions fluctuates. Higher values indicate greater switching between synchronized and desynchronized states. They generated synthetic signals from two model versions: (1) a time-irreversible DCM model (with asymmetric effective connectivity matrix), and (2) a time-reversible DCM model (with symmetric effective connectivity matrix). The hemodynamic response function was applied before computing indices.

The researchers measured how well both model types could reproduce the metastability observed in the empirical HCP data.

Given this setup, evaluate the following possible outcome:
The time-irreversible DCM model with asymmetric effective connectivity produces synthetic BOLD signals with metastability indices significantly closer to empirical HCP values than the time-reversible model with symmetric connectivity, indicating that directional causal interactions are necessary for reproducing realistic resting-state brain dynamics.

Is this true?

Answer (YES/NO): YES